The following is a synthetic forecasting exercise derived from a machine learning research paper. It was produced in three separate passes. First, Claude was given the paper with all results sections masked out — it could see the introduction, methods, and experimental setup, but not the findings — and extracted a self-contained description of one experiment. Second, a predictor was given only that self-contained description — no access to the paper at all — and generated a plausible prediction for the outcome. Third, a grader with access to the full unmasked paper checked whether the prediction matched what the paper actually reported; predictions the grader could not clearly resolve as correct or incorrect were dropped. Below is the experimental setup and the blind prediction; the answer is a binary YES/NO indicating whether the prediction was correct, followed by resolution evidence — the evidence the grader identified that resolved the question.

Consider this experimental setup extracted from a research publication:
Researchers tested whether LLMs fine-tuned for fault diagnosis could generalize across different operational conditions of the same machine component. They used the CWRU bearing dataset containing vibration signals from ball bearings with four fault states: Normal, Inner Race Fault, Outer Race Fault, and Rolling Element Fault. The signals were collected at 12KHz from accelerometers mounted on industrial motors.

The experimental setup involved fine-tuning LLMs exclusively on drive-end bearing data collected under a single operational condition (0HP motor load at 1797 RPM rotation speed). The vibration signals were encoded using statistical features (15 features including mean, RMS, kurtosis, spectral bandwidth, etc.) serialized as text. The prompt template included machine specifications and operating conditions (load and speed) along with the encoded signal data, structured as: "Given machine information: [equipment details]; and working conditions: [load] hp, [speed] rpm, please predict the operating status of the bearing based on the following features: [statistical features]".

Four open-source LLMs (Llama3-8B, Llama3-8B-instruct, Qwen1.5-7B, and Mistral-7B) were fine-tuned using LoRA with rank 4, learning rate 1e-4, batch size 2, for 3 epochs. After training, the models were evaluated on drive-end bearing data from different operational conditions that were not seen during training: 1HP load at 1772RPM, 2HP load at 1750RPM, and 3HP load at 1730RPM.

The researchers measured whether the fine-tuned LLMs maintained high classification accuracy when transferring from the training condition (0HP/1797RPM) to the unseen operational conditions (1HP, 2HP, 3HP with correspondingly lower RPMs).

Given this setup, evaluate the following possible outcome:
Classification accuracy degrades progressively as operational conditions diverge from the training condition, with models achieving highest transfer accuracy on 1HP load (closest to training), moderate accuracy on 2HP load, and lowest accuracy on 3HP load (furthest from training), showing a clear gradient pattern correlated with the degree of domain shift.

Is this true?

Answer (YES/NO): NO